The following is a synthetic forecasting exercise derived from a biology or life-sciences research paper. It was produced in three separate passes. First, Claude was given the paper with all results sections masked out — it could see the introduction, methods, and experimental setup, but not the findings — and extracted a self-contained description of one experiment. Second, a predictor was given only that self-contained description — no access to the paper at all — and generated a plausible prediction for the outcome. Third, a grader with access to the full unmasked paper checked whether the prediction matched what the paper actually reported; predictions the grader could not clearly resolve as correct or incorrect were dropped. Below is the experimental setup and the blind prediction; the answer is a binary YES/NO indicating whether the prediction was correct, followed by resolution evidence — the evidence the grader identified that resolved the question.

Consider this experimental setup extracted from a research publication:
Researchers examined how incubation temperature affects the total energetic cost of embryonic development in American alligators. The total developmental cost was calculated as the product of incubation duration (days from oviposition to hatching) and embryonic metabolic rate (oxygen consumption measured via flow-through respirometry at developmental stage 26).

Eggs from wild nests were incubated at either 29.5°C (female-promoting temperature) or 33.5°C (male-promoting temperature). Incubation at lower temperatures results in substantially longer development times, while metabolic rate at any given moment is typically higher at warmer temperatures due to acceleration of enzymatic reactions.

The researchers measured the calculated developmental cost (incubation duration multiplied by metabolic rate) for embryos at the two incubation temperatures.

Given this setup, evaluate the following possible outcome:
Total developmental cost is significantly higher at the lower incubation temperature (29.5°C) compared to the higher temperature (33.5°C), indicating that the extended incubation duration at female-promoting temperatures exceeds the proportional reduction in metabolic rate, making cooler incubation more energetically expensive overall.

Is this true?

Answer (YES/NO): YES